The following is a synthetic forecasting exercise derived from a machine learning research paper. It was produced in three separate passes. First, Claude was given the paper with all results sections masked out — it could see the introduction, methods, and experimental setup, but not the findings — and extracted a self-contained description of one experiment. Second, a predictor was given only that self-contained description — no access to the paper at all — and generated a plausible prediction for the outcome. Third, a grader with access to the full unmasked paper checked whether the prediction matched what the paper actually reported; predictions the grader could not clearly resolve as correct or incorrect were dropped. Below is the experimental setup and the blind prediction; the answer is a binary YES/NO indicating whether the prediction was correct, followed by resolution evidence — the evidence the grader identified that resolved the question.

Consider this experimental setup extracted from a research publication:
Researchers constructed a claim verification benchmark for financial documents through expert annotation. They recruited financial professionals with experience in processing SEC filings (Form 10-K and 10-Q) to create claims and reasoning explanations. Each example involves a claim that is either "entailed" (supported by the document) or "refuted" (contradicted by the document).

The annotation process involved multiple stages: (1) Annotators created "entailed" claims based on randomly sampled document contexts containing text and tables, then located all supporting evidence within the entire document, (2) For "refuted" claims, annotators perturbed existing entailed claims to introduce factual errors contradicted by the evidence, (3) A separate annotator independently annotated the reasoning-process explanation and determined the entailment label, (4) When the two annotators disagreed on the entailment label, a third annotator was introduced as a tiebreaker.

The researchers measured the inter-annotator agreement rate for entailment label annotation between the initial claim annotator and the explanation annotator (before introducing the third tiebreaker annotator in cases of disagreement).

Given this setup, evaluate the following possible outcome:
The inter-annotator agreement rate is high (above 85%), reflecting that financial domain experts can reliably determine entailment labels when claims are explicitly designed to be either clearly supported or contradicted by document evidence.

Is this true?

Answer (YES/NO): YES